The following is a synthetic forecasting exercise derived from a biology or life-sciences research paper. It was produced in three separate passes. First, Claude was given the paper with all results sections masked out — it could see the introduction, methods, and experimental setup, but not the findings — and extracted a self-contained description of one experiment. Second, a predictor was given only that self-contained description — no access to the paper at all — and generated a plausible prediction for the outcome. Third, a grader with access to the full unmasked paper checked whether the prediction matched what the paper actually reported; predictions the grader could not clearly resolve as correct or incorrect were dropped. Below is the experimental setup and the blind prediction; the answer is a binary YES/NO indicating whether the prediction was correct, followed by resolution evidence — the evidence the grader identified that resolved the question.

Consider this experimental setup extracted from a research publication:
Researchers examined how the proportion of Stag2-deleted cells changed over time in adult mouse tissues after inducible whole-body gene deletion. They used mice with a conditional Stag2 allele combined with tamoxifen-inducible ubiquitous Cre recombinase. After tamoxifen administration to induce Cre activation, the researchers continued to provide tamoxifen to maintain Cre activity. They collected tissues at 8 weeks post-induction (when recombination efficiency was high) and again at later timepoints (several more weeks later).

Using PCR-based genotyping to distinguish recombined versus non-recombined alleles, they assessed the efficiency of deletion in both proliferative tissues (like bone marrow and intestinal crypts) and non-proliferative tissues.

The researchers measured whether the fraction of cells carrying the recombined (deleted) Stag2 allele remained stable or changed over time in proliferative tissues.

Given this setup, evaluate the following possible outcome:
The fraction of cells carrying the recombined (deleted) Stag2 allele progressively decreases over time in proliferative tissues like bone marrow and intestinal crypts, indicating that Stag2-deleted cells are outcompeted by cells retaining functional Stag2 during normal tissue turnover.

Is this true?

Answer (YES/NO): YES